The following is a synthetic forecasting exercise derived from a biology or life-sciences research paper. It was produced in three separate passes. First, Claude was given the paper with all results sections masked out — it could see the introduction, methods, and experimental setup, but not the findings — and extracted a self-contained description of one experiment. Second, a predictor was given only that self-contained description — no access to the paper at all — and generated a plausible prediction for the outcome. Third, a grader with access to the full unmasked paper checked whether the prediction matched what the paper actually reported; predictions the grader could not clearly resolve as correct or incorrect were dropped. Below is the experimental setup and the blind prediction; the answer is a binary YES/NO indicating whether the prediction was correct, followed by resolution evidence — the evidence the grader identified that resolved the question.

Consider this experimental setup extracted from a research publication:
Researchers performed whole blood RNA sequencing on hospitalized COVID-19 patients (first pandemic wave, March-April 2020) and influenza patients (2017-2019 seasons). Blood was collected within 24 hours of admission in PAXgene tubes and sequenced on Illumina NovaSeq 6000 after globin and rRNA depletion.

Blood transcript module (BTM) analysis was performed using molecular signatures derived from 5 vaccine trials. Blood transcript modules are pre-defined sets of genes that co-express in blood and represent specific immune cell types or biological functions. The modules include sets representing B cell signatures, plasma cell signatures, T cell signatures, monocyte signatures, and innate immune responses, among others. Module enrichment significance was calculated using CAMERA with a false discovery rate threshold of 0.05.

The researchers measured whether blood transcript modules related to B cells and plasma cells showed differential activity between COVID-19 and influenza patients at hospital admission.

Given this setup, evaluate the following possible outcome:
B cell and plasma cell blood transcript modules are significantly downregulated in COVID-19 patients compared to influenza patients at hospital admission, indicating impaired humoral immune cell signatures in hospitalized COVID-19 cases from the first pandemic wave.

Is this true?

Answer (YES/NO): NO